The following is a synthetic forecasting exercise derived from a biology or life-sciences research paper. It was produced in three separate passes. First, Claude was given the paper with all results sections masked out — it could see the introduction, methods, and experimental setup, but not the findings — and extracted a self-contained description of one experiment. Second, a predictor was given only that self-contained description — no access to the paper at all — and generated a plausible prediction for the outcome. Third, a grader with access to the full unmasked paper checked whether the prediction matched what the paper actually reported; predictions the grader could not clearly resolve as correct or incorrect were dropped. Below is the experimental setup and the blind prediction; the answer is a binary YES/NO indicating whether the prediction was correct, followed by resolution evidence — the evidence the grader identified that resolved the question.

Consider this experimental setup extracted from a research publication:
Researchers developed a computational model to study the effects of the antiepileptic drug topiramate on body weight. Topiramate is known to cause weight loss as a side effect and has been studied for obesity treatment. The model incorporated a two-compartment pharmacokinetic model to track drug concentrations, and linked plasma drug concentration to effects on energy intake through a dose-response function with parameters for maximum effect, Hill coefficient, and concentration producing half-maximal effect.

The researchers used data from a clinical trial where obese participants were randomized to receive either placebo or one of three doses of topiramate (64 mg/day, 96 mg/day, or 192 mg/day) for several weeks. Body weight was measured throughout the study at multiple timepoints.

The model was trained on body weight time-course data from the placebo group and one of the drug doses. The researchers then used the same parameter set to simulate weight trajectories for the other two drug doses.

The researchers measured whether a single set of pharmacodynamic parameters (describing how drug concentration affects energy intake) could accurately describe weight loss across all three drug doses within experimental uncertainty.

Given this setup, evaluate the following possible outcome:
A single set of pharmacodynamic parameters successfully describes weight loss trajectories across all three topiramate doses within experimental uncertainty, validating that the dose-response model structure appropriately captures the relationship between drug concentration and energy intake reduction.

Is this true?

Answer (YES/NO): YES